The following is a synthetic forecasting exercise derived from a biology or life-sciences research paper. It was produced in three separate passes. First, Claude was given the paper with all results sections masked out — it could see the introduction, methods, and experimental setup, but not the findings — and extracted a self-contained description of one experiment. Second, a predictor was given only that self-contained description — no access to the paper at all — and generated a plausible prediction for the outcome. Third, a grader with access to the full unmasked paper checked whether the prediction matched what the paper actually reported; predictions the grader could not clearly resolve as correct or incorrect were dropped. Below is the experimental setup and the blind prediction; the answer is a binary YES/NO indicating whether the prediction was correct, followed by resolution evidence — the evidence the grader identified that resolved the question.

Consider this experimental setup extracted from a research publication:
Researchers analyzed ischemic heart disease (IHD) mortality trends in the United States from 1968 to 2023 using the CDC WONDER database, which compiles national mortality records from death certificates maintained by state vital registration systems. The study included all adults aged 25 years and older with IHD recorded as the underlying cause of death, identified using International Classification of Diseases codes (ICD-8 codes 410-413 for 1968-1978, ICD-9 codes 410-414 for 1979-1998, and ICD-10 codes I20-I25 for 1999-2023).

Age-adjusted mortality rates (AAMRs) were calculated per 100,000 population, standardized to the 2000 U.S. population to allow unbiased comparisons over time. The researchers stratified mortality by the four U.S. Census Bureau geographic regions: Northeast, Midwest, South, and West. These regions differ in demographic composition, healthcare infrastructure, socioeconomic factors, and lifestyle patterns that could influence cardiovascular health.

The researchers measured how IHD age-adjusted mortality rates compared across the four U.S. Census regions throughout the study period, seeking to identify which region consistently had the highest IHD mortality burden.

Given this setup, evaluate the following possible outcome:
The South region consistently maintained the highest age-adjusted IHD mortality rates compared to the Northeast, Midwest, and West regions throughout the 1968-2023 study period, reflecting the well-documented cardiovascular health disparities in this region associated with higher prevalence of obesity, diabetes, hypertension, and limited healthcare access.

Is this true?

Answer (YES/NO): NO